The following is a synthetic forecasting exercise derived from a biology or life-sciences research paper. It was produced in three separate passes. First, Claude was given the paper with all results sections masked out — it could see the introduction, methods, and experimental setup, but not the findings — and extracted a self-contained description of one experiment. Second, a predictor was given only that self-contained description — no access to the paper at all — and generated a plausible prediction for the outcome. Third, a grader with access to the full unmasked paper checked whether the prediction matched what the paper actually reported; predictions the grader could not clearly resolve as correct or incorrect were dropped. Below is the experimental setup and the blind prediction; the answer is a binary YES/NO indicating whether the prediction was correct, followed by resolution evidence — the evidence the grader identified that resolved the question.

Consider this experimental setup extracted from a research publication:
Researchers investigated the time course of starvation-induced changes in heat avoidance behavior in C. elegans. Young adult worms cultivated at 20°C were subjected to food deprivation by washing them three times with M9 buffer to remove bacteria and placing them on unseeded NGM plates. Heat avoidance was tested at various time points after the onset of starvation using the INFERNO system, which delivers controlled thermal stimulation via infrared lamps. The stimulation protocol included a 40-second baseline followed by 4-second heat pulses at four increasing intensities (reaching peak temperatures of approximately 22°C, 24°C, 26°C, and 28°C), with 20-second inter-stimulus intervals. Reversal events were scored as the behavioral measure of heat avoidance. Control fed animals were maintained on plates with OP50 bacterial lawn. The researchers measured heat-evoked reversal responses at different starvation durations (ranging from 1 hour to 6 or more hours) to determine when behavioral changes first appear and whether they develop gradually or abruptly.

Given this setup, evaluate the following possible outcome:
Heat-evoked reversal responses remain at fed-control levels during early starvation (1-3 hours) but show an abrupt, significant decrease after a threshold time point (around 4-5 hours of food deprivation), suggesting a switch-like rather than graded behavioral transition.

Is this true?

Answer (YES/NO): NO